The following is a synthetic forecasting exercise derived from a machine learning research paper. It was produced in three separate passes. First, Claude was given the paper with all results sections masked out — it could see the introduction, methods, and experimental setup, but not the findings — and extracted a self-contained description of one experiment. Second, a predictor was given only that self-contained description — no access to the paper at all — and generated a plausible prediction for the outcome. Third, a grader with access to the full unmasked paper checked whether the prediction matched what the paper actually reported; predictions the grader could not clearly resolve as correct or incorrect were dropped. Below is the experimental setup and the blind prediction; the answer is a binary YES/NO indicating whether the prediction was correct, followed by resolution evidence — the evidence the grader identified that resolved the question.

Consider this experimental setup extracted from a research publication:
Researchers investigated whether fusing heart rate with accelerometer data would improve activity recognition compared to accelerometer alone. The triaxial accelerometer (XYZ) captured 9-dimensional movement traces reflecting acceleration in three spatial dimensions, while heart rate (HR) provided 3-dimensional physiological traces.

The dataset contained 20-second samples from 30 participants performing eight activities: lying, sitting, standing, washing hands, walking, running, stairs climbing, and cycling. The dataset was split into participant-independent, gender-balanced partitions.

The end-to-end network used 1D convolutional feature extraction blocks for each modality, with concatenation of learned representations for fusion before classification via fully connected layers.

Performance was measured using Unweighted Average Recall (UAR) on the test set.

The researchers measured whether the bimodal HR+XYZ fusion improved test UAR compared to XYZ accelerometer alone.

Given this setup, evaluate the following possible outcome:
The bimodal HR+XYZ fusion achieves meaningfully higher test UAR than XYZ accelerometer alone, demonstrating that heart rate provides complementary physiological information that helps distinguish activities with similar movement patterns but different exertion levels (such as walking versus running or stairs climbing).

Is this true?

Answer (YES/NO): NO